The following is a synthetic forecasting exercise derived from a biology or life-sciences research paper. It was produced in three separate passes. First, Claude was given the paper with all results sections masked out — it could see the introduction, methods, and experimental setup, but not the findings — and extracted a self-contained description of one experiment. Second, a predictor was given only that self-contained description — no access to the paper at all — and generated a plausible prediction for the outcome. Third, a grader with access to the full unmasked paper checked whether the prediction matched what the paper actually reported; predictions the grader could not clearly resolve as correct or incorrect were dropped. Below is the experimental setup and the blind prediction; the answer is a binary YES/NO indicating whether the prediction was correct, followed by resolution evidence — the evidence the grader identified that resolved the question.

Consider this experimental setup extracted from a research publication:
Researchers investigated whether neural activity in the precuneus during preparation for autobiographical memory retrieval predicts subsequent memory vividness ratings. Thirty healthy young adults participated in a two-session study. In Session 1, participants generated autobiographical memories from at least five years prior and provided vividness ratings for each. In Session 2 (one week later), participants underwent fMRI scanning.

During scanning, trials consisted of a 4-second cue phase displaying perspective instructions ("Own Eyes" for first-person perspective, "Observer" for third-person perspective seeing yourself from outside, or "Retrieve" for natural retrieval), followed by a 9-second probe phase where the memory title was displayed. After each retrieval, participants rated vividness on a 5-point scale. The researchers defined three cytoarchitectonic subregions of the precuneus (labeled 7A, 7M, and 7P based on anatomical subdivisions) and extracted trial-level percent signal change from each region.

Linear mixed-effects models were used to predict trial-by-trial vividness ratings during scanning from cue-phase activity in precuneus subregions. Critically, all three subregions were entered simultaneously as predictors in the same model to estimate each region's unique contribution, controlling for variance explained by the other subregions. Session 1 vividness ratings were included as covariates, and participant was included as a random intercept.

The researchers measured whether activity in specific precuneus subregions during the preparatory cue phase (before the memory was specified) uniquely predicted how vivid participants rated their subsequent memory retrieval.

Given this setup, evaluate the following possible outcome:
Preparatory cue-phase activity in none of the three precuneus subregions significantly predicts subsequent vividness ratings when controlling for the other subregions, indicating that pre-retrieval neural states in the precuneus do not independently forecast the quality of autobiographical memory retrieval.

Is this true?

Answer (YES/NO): YES